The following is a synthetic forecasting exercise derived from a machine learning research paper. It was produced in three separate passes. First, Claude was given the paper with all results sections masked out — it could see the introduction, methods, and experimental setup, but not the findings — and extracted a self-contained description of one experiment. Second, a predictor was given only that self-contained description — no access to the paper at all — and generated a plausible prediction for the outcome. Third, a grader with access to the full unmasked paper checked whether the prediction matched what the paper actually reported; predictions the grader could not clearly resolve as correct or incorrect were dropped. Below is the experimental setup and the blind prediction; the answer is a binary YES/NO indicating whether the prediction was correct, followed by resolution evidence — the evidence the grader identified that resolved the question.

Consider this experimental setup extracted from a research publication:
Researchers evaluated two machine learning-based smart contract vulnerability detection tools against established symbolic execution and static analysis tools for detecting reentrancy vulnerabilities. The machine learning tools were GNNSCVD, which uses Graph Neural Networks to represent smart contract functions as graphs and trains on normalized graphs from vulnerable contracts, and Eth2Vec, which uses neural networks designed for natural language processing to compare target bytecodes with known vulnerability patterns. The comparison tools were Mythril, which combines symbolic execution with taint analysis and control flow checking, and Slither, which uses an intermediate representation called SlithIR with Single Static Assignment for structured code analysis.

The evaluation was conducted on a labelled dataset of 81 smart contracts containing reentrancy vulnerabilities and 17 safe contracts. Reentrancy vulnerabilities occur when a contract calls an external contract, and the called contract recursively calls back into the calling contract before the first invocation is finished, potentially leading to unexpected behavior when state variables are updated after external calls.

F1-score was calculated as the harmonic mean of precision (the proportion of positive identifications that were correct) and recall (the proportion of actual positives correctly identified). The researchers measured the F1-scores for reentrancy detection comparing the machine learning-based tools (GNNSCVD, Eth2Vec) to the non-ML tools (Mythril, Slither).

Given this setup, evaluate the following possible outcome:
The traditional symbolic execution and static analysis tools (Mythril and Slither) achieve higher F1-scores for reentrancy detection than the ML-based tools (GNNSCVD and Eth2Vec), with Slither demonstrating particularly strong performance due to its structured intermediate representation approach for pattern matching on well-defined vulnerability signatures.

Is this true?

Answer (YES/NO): YES